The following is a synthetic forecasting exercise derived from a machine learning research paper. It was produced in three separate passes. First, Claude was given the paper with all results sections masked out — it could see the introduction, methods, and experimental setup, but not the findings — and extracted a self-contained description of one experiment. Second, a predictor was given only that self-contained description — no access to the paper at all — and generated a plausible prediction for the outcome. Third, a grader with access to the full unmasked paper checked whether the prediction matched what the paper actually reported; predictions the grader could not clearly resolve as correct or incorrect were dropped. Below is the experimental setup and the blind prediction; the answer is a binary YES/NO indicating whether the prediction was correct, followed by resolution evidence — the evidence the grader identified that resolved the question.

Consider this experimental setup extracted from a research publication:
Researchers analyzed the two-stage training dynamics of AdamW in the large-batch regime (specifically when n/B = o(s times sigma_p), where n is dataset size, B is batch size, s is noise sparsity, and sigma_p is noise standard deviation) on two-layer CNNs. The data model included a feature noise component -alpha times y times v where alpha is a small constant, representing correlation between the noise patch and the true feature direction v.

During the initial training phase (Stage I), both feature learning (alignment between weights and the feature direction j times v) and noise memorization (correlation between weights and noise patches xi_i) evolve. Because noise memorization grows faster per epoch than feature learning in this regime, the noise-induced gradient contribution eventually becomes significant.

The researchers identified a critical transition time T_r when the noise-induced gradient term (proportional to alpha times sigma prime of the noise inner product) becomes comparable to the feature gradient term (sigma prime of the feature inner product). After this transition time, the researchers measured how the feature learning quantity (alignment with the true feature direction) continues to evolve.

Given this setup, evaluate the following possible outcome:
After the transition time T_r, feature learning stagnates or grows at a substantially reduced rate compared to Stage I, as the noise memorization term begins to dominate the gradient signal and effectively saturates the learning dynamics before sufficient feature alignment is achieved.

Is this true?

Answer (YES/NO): NO